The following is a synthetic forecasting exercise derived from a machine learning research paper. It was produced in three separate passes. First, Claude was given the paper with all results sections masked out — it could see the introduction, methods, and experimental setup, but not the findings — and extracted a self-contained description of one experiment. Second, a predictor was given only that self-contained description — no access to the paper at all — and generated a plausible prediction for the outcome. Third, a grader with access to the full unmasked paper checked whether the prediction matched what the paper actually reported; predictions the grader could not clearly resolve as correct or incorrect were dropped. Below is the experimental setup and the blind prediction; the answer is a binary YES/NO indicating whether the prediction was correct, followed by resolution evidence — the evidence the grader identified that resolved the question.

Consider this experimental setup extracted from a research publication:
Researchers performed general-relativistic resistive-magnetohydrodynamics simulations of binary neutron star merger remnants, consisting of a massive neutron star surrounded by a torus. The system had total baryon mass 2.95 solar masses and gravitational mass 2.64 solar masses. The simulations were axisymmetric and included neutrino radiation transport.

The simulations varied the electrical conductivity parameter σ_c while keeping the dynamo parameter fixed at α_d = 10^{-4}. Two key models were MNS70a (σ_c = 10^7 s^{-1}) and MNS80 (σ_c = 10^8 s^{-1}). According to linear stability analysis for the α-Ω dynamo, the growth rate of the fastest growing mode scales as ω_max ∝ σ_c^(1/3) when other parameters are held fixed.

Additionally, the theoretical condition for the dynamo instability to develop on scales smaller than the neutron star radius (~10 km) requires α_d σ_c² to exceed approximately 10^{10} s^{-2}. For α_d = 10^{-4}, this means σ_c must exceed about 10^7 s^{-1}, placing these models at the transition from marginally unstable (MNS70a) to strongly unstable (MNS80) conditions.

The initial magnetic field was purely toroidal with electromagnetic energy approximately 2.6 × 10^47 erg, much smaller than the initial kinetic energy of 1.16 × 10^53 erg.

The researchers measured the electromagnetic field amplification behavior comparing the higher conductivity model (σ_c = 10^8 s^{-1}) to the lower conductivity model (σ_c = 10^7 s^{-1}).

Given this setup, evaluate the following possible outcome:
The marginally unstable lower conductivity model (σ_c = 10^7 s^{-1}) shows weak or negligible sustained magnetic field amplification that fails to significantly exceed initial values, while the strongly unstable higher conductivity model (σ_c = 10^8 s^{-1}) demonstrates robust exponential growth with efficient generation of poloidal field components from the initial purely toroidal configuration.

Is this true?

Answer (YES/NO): NO